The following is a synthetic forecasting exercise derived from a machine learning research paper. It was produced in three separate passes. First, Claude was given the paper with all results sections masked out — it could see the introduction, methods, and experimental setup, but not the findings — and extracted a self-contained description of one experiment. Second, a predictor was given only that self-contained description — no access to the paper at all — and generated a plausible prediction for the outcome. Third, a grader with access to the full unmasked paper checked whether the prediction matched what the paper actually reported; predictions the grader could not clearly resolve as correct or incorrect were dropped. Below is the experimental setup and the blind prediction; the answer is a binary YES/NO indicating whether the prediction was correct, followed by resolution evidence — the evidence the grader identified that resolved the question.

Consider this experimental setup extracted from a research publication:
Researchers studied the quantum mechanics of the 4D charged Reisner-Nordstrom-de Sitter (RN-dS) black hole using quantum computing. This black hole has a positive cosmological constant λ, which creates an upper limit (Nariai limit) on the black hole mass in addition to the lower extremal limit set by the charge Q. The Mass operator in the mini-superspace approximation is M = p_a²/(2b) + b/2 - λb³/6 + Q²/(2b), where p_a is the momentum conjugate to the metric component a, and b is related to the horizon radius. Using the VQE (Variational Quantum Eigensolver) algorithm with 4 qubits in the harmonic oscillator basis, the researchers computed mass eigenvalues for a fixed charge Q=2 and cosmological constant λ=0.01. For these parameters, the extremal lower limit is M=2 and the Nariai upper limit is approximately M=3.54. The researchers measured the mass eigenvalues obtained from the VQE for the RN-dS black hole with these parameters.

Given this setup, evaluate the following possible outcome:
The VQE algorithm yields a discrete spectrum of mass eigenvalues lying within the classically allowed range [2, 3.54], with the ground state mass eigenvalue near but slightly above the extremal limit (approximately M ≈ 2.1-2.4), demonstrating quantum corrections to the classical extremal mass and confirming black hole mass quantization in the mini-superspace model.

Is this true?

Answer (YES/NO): NO